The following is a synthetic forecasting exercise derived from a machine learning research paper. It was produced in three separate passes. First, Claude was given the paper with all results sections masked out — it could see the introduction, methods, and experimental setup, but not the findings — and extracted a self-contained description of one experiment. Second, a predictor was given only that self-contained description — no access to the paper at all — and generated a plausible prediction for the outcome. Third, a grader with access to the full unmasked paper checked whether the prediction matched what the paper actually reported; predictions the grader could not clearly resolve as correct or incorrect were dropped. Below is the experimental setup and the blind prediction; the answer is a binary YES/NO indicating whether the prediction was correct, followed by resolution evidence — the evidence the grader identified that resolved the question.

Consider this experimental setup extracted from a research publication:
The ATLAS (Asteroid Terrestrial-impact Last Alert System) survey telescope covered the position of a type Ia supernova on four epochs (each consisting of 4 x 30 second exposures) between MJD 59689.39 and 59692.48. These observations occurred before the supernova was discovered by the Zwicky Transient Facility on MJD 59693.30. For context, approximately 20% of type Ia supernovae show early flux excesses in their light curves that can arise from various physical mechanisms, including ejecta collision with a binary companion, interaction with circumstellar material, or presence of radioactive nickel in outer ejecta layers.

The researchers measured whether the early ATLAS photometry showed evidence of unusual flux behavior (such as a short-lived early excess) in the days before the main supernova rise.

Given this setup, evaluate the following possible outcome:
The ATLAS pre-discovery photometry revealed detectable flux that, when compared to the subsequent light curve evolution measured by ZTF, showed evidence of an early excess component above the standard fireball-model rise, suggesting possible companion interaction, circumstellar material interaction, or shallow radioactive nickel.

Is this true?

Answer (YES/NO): YES